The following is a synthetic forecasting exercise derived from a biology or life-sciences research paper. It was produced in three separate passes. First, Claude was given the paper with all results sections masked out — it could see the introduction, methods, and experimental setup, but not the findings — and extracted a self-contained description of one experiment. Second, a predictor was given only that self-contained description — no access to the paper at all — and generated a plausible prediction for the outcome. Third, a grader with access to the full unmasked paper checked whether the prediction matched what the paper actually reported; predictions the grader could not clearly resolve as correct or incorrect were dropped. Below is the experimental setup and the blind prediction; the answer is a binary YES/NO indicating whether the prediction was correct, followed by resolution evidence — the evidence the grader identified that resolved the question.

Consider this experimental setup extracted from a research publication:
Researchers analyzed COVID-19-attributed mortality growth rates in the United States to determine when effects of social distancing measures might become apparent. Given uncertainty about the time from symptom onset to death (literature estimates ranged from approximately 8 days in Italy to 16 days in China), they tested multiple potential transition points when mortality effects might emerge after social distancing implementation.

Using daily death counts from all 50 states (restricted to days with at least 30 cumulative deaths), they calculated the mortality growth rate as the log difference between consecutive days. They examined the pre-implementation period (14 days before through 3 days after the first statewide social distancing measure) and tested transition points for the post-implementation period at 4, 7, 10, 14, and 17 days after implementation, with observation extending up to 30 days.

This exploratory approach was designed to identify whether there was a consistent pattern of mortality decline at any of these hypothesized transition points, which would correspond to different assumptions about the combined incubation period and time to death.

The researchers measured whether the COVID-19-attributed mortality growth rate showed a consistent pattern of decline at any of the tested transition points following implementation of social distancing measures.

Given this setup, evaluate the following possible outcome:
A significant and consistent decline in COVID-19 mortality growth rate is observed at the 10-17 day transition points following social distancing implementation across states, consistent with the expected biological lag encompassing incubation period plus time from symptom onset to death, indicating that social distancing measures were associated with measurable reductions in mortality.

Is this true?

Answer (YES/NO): NO